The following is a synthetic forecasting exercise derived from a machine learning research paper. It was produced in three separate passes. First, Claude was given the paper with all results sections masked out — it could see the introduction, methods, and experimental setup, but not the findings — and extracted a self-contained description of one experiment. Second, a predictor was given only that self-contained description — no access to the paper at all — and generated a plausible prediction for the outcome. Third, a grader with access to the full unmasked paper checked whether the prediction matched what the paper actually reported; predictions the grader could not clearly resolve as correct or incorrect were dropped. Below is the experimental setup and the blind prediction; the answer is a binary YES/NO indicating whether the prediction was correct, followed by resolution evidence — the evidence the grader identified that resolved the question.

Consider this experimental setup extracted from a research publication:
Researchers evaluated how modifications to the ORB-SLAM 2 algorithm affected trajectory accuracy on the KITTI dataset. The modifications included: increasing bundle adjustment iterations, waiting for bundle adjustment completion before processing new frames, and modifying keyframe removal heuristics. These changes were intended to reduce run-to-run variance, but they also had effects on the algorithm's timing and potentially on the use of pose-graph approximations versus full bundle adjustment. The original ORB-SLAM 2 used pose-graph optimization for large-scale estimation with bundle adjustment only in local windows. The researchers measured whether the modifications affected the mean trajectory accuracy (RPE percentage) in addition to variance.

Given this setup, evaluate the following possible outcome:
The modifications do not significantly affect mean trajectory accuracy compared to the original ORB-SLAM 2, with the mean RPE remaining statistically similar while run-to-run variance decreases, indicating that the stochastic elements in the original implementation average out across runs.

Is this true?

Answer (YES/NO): NO